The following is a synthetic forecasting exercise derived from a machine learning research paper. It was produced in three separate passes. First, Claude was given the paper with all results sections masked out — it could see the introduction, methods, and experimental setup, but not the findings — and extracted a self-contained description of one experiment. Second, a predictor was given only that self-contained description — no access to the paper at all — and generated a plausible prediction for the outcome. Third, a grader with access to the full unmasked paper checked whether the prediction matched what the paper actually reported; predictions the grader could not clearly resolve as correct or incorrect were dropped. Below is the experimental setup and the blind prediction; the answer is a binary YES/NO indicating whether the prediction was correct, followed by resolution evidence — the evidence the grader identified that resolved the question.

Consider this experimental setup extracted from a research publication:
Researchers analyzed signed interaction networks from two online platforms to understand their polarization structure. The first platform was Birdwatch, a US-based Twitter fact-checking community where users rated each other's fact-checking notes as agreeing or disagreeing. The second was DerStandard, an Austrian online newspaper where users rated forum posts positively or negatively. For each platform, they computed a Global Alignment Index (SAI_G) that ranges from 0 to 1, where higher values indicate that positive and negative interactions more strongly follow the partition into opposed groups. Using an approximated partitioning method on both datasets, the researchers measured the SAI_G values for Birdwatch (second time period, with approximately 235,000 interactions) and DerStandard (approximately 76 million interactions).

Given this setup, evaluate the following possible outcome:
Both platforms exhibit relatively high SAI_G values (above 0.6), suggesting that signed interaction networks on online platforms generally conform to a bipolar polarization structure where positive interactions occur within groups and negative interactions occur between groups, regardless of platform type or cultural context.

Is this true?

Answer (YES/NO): NO